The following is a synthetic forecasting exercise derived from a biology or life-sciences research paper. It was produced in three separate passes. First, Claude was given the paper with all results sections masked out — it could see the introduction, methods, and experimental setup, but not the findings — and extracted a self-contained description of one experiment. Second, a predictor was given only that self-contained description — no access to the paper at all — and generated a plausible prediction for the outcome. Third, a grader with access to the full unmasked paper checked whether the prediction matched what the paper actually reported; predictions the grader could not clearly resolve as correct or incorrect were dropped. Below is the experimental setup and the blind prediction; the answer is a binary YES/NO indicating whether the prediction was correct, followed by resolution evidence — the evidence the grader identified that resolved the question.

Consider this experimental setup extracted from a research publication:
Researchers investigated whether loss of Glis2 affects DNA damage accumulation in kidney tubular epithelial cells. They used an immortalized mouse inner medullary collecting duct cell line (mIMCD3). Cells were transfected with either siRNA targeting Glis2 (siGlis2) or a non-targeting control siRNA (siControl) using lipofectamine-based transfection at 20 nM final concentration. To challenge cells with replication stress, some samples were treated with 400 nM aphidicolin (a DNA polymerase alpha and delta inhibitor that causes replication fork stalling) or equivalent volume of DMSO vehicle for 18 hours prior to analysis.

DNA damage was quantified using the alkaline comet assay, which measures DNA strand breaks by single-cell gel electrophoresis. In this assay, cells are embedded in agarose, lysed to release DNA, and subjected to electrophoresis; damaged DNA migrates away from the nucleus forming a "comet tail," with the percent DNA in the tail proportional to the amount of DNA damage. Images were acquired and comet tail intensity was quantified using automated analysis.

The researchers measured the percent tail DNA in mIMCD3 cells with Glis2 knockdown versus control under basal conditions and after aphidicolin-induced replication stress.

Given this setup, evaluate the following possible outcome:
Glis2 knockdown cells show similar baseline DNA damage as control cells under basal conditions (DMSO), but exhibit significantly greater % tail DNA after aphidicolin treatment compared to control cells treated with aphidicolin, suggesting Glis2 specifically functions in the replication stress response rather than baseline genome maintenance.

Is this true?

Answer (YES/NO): NO